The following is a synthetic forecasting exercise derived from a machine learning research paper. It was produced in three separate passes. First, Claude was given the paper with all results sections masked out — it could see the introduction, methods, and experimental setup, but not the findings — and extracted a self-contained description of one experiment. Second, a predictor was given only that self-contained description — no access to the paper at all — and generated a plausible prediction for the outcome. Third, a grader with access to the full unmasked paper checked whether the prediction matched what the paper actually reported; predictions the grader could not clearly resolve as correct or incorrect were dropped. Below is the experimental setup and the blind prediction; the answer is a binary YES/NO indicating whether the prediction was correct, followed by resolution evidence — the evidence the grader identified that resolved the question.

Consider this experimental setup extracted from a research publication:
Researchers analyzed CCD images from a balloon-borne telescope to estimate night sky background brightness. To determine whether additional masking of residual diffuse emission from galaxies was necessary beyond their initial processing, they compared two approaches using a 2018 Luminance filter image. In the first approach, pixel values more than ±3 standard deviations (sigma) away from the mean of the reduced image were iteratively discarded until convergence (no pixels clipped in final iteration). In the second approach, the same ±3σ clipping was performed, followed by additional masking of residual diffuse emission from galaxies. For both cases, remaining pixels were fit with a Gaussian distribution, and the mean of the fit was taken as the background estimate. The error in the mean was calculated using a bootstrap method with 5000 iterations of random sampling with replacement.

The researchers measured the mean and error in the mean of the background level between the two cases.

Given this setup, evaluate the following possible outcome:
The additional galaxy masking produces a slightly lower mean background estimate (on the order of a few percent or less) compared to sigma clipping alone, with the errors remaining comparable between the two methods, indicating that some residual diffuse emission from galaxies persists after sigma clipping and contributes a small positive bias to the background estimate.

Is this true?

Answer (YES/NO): NO